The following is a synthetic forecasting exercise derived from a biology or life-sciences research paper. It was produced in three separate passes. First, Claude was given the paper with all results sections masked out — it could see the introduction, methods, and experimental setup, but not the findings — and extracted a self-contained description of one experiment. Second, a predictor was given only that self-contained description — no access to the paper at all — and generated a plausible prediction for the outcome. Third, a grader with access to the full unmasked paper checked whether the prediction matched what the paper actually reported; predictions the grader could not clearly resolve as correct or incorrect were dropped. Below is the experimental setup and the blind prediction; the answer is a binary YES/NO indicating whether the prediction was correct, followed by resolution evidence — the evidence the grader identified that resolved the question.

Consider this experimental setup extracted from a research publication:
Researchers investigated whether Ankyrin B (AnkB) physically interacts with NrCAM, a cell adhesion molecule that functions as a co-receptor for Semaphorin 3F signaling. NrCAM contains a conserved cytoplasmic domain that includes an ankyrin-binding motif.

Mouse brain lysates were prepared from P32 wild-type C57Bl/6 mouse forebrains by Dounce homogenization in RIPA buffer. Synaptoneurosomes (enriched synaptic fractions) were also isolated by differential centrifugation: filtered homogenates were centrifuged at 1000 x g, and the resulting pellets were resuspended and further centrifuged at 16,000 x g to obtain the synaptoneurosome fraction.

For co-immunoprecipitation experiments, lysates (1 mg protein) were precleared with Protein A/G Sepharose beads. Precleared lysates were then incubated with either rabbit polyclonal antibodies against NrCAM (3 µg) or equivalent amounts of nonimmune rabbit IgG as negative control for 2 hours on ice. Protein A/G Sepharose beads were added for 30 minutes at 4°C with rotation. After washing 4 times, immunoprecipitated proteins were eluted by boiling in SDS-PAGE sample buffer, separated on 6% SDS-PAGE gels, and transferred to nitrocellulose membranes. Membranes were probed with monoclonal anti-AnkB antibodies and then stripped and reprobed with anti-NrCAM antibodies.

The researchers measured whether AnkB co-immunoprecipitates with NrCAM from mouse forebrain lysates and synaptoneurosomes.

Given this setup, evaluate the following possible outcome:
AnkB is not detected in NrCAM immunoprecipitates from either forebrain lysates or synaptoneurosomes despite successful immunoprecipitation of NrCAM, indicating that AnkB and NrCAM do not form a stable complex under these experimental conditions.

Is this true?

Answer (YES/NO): NO